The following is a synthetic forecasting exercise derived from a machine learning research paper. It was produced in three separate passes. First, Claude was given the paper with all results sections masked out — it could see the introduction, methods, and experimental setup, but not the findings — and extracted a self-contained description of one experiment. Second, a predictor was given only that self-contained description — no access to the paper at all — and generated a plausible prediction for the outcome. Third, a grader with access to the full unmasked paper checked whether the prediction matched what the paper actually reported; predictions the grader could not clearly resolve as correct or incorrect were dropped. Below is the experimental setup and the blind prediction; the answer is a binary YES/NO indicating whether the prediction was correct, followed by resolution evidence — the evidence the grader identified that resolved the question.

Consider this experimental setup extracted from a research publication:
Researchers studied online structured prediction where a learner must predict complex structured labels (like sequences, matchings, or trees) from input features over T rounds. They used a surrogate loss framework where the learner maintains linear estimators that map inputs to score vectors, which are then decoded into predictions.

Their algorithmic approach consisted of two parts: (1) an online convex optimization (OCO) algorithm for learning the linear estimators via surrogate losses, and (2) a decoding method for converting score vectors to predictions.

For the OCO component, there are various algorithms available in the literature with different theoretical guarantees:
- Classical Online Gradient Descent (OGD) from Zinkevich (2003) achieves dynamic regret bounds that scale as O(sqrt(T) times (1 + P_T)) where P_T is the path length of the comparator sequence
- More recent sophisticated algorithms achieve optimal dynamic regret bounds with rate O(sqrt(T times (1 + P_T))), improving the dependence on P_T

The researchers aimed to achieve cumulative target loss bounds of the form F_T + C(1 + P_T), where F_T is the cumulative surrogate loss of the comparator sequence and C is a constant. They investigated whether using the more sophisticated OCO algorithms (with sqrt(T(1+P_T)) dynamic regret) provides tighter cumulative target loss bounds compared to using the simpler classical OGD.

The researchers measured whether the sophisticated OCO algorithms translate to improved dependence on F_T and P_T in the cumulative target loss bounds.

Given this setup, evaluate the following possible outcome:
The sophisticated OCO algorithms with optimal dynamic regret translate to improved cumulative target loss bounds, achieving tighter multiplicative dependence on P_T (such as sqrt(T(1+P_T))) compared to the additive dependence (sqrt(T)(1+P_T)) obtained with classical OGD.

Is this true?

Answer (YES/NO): NO